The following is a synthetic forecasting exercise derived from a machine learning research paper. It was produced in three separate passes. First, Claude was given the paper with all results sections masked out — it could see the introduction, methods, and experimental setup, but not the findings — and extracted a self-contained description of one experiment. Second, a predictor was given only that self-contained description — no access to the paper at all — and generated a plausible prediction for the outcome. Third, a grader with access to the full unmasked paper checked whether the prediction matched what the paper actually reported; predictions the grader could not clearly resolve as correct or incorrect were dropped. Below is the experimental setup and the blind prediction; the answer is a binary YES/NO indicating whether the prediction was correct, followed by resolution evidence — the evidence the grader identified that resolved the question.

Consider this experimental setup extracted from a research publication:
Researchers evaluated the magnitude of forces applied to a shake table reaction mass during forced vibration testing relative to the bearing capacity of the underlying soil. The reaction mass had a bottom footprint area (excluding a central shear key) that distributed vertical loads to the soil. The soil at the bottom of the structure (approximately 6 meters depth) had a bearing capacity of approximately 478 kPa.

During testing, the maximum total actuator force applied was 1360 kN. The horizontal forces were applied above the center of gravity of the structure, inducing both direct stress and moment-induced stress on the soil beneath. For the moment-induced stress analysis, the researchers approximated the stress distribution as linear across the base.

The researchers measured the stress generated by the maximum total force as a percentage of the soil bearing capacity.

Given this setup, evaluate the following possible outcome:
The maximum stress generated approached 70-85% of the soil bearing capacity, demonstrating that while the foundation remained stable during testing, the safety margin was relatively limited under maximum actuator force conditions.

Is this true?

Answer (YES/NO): NO